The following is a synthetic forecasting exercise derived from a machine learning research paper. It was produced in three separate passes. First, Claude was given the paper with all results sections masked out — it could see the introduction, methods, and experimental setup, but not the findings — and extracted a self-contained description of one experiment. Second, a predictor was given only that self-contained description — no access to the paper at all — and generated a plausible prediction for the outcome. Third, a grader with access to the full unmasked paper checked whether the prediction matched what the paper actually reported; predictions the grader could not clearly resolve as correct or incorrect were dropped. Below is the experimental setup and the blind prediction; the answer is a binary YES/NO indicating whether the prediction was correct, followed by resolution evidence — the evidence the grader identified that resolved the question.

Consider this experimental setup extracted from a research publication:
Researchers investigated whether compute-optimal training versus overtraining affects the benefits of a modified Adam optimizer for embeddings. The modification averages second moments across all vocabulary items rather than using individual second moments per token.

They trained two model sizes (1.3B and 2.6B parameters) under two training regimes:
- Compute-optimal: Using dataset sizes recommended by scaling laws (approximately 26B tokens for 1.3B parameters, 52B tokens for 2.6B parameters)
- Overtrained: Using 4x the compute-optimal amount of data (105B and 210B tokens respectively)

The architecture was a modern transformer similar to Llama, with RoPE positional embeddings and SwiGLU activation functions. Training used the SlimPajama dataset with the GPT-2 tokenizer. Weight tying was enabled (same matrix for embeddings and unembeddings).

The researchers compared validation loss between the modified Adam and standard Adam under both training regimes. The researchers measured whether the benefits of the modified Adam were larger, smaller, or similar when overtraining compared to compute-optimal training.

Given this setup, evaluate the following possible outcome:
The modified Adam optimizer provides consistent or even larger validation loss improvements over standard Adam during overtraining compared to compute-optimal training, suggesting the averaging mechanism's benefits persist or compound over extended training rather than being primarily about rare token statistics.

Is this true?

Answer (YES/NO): NO